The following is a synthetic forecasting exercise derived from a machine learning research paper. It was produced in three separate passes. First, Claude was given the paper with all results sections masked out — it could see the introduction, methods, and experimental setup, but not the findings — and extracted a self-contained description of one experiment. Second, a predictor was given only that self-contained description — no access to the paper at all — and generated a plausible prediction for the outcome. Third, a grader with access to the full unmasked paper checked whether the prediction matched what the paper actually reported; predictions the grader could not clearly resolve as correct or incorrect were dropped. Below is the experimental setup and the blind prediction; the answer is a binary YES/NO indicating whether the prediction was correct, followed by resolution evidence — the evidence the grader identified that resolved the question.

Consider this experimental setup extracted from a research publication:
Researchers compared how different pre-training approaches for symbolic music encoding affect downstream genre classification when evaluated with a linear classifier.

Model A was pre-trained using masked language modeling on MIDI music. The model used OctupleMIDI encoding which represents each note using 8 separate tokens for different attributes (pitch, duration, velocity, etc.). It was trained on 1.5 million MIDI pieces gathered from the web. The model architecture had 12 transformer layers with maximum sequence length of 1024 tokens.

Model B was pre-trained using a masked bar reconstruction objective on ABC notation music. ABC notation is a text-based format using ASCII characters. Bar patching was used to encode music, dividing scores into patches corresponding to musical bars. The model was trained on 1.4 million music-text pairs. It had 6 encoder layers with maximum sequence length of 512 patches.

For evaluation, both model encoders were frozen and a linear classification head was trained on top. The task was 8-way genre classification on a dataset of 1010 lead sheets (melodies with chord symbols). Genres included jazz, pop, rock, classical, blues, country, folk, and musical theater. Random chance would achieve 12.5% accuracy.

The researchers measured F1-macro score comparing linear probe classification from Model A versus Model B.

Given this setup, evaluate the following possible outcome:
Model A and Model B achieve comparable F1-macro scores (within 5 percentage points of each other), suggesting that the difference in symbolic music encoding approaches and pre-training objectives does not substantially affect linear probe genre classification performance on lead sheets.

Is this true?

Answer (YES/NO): NO